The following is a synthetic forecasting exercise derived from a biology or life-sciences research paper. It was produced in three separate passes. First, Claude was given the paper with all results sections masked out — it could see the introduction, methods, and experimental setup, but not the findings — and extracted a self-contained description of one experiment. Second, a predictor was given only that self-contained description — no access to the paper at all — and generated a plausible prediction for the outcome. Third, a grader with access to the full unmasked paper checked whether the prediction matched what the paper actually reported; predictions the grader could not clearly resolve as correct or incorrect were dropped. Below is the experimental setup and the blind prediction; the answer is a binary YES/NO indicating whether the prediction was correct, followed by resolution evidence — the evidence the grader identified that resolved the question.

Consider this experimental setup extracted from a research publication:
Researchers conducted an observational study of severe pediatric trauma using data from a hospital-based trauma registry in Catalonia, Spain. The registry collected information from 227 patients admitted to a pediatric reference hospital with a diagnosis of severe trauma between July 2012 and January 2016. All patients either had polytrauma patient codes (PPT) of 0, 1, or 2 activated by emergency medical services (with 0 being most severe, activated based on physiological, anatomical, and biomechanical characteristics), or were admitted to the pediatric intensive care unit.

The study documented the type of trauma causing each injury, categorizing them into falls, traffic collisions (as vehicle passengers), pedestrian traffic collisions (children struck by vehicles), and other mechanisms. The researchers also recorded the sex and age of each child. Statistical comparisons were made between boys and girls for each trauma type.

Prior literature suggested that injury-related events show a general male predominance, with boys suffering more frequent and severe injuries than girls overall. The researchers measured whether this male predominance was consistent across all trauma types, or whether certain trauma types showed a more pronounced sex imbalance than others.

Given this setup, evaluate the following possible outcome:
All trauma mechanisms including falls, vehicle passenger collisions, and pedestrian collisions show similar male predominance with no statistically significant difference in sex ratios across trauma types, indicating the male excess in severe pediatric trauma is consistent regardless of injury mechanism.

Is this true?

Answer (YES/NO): NO